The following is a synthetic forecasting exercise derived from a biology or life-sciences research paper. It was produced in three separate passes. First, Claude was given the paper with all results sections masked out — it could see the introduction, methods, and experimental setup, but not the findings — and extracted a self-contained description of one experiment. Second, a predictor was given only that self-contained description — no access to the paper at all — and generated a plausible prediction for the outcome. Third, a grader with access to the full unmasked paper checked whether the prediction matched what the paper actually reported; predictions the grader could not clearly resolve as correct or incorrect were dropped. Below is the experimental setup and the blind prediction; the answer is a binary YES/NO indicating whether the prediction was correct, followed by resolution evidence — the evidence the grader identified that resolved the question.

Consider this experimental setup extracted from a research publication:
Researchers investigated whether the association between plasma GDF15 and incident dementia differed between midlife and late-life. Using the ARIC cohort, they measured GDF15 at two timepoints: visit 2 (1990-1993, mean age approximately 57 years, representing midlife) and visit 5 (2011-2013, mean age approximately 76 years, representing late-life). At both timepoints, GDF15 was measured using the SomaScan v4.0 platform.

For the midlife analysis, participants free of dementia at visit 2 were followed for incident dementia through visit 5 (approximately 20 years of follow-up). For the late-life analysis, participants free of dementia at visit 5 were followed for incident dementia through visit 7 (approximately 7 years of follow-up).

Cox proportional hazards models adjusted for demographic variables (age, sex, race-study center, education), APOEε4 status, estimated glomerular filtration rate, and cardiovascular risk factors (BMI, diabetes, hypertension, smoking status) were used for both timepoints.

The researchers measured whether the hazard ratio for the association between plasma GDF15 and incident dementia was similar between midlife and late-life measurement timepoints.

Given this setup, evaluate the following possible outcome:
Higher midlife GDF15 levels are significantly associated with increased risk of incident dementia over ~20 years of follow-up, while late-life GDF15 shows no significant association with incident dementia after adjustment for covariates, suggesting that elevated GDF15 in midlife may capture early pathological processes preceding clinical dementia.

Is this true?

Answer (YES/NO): NO